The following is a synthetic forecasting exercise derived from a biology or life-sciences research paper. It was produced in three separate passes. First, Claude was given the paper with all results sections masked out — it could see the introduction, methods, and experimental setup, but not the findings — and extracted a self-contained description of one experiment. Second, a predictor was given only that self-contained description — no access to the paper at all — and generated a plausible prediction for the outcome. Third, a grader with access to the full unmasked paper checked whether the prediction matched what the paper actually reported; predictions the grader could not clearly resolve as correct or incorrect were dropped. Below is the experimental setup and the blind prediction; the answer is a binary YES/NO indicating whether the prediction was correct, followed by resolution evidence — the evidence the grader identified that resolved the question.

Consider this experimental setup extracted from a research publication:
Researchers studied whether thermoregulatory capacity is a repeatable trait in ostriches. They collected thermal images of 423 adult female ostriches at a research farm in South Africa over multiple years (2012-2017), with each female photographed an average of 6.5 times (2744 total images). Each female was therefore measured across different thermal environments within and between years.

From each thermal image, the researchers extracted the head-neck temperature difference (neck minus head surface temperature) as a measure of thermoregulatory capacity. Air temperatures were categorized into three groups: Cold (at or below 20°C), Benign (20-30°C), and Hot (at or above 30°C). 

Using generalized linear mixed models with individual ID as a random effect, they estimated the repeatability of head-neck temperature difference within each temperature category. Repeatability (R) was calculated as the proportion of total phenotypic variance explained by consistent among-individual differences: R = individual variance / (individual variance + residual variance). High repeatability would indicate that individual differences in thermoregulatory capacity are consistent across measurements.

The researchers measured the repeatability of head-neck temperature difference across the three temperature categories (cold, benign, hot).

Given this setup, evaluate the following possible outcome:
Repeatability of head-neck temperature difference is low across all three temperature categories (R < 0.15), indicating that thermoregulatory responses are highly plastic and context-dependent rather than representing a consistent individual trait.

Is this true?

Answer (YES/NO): NO